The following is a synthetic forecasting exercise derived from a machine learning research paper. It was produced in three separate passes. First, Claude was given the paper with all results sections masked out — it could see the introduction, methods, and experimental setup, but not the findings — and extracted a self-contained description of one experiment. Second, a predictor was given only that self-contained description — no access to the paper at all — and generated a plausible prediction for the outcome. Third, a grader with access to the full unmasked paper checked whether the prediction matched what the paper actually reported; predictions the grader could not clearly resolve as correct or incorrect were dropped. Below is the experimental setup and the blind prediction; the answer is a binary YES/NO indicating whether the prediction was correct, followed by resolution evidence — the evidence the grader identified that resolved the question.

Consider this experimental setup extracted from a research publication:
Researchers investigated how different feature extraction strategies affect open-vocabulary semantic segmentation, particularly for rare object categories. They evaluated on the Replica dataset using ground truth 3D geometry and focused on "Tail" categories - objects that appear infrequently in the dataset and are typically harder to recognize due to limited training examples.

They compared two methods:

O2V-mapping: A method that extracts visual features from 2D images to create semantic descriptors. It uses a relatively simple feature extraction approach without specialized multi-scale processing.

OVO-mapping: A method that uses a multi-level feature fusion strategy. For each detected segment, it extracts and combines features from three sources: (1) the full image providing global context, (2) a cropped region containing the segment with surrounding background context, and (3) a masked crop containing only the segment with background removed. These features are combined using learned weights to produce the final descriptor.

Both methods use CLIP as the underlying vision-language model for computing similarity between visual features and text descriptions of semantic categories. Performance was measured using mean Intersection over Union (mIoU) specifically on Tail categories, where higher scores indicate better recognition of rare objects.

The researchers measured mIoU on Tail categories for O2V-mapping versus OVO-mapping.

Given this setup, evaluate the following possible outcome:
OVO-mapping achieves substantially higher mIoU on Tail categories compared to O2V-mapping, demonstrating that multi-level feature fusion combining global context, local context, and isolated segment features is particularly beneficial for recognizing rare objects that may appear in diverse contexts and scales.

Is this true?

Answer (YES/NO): YES